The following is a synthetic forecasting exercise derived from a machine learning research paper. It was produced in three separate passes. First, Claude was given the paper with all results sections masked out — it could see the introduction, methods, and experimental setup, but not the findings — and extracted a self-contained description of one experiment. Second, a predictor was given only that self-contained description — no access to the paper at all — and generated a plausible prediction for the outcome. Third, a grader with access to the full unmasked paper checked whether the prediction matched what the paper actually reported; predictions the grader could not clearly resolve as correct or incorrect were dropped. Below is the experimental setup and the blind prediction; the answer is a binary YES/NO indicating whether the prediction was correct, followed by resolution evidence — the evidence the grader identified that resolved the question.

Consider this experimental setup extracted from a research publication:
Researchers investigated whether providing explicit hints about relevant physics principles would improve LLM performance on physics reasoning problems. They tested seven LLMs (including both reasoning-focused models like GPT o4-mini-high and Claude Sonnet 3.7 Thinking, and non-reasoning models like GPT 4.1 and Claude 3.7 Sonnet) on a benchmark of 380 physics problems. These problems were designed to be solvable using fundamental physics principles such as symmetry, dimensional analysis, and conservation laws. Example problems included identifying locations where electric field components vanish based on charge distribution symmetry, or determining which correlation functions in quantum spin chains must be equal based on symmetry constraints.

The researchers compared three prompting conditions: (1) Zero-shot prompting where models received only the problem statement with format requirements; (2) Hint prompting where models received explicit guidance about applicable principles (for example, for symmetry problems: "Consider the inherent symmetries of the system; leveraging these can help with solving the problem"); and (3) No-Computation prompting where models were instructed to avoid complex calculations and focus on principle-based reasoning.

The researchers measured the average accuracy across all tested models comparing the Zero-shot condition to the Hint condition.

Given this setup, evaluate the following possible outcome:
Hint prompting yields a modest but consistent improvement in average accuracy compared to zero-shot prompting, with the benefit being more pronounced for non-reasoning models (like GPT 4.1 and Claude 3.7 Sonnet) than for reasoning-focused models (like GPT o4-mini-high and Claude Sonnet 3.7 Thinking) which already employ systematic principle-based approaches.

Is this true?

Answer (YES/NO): NO